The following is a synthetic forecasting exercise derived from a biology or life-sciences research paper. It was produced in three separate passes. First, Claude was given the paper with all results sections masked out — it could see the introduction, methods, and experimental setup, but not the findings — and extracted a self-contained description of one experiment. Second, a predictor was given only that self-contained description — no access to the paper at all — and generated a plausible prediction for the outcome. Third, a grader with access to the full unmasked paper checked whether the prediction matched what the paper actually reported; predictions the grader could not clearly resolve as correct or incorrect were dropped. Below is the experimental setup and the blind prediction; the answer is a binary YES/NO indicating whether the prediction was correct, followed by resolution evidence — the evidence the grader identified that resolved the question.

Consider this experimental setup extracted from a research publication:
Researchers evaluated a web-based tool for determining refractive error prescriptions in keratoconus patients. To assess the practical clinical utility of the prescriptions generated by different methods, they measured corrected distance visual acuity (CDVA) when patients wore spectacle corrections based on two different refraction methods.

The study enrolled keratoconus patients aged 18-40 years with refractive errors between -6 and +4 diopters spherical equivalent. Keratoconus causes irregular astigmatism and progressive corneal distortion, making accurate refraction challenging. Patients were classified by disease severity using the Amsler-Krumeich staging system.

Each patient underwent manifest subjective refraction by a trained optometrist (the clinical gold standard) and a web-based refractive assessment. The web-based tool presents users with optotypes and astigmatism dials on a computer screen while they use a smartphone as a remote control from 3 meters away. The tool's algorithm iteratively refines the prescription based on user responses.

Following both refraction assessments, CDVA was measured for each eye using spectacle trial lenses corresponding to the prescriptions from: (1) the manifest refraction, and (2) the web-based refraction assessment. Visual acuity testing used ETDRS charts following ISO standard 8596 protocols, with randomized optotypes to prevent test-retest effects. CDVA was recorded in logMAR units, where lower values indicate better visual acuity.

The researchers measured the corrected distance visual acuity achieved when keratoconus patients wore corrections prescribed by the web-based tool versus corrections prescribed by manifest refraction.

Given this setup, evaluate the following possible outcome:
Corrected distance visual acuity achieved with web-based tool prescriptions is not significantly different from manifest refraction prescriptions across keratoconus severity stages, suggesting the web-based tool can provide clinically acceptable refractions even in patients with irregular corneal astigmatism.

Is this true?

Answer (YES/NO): NO